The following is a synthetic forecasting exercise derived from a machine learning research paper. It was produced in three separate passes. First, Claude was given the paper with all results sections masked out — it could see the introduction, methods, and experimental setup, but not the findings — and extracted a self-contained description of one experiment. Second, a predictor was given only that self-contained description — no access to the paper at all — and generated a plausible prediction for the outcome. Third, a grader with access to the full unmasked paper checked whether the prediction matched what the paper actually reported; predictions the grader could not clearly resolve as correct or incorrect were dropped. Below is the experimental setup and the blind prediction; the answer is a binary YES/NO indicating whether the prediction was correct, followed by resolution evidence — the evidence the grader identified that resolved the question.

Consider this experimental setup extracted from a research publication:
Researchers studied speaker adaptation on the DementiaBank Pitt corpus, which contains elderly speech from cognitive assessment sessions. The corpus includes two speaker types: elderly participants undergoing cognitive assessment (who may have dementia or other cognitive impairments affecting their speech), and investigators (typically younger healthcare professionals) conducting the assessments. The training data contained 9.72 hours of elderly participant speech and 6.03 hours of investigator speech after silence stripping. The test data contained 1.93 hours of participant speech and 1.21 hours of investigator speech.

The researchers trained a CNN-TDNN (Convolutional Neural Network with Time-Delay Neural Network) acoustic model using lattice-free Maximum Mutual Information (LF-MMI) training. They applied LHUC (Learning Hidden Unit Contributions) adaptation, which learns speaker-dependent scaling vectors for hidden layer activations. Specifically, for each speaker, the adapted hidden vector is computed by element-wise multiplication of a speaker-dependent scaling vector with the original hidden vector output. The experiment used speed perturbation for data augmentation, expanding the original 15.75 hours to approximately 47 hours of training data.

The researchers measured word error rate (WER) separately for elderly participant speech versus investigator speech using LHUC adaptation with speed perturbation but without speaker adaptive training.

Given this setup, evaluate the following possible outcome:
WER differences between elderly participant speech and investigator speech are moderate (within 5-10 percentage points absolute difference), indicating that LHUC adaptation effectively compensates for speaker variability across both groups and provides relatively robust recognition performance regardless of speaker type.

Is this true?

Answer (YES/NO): NO